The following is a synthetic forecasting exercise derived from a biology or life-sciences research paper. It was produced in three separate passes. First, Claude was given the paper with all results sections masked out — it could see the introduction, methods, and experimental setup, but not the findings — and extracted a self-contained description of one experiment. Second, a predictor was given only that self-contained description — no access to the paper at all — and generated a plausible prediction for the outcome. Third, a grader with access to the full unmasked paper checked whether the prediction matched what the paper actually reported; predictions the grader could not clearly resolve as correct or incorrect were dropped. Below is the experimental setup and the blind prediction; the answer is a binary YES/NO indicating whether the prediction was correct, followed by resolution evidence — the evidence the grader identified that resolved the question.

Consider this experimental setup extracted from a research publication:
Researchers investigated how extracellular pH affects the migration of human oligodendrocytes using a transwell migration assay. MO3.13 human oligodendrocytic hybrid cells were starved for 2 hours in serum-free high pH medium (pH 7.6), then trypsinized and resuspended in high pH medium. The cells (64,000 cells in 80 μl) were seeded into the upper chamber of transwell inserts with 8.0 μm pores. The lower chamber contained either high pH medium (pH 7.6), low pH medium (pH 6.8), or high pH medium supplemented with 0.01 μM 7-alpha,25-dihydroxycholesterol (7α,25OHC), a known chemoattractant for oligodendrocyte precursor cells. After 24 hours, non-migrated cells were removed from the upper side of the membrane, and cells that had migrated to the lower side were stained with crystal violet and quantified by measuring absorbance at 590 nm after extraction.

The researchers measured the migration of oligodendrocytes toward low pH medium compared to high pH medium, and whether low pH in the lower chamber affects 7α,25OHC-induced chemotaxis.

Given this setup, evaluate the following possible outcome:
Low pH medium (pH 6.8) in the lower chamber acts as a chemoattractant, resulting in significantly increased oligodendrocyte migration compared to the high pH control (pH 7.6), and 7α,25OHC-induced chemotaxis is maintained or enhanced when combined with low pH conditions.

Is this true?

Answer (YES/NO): NO